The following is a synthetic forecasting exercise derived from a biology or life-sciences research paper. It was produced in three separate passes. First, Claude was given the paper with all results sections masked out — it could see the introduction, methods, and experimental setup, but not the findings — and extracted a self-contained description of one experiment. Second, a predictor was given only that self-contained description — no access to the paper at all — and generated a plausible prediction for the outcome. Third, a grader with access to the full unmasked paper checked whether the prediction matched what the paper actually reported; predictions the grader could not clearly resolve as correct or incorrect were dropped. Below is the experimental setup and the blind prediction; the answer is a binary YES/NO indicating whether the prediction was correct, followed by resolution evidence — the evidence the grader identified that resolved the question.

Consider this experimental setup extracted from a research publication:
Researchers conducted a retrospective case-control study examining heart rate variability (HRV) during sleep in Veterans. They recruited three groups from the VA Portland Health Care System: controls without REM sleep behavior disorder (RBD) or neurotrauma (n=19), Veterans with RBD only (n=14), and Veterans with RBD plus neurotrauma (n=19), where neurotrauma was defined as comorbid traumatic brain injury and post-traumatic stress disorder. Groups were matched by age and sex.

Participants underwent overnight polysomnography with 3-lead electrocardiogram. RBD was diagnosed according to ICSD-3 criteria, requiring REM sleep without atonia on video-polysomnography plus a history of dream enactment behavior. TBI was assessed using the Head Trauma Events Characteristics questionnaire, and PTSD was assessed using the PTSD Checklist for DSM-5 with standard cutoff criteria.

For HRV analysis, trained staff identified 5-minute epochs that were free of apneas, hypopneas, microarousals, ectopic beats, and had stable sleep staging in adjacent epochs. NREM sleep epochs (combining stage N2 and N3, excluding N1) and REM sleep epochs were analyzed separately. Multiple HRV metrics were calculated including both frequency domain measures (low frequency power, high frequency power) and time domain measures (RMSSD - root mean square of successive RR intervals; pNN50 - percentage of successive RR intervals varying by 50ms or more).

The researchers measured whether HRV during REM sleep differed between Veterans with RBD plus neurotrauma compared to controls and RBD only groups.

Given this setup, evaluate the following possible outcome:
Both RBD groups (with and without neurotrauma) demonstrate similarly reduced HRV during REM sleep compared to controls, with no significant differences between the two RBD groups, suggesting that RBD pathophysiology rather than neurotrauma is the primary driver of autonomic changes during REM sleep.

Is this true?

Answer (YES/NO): NO